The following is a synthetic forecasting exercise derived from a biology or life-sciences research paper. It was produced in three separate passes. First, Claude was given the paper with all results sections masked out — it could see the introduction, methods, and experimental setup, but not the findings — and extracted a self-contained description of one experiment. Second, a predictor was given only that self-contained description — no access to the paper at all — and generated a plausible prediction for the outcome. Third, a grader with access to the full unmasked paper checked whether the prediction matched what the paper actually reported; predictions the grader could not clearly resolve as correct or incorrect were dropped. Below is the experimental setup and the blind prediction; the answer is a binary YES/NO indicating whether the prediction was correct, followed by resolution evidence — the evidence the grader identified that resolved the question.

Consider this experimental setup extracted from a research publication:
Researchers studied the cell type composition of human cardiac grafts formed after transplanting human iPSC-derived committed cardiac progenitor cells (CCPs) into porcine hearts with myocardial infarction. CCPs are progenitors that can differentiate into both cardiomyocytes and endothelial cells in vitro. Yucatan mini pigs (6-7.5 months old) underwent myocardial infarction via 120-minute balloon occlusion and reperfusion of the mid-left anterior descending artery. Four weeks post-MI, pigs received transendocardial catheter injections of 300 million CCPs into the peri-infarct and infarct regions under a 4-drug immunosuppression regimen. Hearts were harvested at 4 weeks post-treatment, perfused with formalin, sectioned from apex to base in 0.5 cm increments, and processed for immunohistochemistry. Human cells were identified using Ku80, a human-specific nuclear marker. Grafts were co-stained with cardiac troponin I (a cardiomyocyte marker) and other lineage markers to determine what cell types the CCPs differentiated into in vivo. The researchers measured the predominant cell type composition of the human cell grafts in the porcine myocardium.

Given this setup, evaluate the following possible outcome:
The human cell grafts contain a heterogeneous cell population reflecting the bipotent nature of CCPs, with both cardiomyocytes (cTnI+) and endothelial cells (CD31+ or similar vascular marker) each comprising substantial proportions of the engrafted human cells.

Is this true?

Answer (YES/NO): NO